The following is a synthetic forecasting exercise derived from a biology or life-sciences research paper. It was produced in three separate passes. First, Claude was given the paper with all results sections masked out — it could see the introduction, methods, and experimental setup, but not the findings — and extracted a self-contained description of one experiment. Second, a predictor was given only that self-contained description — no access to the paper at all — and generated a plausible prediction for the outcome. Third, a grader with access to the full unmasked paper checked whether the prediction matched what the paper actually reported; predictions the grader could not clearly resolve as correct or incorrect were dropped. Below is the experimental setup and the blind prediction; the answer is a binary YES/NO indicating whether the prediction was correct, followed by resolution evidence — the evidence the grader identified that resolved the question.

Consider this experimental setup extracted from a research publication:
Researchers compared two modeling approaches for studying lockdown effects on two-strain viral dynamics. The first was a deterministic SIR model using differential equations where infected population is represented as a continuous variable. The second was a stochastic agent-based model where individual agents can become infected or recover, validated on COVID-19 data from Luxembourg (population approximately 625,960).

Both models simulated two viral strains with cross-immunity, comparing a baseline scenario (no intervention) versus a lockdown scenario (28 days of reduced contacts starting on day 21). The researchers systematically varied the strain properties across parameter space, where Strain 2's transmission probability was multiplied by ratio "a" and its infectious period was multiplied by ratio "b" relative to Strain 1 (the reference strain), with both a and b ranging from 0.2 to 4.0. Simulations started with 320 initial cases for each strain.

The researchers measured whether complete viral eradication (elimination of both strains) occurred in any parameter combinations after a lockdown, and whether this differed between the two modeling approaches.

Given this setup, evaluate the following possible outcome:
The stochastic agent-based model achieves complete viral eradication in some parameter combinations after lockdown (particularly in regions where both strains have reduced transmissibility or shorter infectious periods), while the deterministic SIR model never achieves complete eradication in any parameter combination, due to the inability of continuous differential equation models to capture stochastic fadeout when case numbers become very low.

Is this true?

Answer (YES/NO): YES